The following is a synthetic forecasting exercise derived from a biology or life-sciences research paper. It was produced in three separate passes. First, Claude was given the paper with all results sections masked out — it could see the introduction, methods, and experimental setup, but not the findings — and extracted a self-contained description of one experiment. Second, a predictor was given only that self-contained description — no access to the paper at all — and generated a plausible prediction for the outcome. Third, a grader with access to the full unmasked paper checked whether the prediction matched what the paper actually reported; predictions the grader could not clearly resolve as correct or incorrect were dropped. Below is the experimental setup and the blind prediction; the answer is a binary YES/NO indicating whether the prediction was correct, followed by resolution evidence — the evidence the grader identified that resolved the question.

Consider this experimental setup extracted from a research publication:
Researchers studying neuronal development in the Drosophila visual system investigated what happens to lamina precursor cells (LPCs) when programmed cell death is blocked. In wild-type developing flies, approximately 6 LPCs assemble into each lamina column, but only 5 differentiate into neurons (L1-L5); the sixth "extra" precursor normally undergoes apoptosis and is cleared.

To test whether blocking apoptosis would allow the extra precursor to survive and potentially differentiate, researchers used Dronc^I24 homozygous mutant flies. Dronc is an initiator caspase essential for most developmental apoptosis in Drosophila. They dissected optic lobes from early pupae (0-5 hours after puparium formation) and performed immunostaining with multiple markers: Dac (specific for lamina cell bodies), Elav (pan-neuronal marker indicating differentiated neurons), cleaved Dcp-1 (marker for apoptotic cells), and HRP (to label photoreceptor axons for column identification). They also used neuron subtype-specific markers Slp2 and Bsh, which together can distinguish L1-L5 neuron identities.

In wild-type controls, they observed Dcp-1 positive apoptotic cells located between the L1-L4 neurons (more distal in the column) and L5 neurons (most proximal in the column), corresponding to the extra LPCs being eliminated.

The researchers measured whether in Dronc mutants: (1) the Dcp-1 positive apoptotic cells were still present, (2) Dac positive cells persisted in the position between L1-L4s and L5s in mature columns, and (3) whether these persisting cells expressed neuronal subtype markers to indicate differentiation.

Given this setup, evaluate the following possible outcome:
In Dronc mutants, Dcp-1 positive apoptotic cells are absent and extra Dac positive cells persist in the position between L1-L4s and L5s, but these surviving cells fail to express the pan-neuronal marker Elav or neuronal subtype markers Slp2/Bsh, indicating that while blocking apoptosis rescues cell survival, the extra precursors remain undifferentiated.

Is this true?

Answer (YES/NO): YES